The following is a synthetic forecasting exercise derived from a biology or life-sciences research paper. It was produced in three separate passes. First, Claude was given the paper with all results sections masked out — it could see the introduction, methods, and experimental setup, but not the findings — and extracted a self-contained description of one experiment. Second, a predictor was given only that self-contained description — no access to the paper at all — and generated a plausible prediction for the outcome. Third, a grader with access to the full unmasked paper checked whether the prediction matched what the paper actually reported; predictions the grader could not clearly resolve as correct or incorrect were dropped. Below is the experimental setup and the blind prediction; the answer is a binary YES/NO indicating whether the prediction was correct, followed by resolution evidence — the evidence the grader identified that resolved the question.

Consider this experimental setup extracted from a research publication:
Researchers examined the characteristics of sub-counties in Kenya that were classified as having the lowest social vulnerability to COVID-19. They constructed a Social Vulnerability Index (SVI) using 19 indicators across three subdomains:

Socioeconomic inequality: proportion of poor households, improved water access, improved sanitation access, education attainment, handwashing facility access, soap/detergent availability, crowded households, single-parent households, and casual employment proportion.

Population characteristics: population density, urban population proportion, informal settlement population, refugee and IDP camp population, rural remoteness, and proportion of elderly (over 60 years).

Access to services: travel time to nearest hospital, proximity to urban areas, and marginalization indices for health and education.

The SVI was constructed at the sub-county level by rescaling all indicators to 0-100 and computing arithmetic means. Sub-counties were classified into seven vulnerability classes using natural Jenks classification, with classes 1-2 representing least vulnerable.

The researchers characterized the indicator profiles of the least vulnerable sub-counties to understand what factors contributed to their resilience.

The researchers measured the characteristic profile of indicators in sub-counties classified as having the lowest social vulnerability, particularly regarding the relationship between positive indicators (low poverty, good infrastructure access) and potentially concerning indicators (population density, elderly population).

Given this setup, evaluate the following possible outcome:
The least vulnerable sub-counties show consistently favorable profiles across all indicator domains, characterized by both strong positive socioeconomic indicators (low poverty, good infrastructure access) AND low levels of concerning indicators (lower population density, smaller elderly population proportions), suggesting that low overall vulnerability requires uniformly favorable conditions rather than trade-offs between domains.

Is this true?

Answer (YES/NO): NO